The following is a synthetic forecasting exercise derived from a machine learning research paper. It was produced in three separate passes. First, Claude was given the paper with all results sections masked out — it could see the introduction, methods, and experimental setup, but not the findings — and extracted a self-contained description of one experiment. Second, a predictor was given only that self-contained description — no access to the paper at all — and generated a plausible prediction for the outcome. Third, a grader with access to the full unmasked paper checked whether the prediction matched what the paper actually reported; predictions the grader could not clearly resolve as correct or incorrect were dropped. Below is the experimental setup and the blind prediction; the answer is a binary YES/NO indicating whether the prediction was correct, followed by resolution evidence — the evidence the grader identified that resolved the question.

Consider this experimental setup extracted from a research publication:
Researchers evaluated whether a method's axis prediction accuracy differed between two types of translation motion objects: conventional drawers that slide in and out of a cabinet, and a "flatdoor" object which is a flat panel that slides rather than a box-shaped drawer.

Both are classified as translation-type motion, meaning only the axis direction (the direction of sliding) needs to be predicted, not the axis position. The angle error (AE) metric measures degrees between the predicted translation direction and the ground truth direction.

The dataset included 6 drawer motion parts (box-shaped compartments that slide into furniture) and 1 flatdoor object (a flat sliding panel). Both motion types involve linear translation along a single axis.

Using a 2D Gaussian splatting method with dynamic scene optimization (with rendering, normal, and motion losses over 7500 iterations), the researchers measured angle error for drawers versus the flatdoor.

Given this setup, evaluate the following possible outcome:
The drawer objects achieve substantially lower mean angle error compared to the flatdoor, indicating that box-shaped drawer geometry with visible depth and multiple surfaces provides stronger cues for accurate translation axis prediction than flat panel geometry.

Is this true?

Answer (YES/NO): NO